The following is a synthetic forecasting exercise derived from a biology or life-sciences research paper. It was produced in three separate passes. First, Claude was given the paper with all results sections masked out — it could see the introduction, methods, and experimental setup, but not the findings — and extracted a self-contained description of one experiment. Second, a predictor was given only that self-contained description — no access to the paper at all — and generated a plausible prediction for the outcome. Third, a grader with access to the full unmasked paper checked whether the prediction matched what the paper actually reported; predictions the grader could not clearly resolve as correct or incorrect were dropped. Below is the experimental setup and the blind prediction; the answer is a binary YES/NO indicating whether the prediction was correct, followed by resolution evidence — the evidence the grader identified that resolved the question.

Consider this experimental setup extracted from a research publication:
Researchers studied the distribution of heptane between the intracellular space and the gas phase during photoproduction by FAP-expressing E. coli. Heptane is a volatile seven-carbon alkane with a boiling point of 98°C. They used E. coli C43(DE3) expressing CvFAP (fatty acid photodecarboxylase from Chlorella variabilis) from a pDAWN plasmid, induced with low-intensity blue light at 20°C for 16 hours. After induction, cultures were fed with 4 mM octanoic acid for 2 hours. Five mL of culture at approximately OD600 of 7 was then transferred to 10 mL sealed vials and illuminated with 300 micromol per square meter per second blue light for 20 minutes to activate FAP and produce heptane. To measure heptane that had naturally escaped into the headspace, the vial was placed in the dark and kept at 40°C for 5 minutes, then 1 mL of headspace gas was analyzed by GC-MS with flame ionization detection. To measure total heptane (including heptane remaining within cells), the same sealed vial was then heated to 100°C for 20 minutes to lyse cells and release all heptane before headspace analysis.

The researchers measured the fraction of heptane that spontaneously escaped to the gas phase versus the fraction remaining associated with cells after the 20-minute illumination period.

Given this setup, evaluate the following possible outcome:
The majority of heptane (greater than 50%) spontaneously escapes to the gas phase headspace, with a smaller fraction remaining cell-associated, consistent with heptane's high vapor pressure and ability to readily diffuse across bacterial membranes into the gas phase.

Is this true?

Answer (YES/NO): YES